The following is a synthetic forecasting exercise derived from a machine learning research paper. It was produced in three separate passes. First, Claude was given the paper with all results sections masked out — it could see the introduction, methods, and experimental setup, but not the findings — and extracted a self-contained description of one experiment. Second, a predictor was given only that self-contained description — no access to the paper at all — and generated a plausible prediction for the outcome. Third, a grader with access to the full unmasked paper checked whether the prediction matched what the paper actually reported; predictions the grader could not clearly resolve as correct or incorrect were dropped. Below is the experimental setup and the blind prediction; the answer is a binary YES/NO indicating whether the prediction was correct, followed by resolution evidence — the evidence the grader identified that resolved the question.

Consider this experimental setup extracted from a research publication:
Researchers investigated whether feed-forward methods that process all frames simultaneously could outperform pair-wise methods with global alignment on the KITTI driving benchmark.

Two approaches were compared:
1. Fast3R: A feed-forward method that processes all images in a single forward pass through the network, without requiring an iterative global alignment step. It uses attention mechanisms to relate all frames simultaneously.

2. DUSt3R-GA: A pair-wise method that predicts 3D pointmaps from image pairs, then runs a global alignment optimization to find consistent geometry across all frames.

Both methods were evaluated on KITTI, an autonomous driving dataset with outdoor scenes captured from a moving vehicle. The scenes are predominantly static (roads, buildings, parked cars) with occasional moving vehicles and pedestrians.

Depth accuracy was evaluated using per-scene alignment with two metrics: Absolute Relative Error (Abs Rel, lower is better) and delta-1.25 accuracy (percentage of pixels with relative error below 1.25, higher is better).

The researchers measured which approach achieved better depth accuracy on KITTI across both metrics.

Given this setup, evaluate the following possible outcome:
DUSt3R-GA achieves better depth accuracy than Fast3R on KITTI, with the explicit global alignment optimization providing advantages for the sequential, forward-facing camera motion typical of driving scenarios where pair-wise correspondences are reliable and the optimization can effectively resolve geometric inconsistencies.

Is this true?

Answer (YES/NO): NO